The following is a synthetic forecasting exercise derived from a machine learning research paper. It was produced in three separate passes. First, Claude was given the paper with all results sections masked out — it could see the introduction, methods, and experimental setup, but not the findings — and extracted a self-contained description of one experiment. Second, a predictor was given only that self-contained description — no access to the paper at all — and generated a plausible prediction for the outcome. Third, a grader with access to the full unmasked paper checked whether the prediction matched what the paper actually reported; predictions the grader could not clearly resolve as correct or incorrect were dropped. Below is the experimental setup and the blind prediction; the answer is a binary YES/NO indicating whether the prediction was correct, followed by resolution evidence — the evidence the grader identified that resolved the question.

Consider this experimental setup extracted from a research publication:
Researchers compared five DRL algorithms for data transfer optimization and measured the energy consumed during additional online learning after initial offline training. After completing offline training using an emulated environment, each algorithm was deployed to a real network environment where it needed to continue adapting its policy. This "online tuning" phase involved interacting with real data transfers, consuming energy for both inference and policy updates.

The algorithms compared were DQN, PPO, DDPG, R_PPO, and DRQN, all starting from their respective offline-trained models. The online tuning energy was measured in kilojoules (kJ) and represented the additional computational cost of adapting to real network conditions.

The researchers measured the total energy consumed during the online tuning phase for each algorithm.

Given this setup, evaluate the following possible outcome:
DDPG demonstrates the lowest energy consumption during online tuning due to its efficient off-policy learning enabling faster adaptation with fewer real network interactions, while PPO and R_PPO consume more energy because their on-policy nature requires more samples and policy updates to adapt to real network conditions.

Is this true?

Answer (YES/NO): NO